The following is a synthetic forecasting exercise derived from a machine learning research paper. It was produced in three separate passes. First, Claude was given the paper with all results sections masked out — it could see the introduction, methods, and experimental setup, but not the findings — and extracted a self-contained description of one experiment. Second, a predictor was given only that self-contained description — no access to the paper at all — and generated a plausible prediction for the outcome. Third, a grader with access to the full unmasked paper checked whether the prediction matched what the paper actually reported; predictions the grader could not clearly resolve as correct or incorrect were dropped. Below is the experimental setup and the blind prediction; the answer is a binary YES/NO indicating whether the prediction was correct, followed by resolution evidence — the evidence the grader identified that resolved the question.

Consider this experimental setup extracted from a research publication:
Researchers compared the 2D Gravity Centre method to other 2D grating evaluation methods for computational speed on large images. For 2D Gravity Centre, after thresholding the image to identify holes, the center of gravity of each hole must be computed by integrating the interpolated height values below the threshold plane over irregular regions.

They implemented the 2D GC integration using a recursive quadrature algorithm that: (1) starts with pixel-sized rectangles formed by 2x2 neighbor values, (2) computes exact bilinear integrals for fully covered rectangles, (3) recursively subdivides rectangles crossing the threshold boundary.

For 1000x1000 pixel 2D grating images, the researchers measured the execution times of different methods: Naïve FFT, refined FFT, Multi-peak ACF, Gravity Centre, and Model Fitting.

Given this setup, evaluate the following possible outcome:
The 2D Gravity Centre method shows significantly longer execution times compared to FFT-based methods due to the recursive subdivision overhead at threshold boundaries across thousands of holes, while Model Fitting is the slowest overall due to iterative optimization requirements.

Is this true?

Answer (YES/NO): NO